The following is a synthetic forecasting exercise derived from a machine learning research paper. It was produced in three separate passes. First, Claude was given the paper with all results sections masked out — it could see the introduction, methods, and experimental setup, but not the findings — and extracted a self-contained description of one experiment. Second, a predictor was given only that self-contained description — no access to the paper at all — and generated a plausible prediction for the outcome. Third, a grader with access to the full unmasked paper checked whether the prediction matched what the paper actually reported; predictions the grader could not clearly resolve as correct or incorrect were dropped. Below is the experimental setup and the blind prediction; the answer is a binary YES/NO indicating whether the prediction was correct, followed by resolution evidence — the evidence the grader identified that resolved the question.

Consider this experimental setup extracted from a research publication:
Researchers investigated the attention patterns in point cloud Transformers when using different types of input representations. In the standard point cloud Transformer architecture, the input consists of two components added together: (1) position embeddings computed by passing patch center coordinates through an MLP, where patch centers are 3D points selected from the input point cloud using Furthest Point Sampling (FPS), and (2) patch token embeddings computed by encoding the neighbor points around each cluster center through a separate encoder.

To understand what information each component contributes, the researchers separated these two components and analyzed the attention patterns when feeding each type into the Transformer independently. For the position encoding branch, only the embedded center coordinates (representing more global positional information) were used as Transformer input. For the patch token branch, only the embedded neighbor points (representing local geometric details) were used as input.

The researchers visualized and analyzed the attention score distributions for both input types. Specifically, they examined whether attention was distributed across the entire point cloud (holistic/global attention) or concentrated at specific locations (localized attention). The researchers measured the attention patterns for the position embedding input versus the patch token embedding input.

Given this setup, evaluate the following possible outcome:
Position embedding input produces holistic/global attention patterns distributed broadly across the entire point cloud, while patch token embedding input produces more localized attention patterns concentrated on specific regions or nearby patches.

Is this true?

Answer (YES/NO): YES